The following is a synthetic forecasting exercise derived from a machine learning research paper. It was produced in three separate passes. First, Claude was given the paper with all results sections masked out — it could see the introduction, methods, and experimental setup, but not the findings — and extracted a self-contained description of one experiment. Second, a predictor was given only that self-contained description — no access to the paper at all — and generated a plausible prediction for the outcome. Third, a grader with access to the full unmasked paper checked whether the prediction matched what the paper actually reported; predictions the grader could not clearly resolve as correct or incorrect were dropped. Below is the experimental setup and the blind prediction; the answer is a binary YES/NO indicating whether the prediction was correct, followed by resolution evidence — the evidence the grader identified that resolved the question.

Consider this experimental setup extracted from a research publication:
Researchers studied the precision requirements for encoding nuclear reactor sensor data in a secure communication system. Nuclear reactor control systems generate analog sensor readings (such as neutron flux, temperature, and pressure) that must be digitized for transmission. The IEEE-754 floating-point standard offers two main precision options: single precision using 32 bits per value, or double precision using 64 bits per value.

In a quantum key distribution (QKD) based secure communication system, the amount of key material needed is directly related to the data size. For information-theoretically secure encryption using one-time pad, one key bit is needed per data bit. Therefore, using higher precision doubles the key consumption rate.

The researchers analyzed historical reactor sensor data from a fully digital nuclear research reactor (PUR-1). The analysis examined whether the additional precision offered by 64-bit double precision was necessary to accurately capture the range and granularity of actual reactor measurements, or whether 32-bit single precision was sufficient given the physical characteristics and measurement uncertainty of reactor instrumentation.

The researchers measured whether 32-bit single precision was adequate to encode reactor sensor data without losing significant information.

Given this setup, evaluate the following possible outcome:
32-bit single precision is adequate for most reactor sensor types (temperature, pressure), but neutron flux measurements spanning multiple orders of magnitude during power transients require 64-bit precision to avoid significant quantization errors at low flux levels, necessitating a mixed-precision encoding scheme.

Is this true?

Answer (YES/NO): NO